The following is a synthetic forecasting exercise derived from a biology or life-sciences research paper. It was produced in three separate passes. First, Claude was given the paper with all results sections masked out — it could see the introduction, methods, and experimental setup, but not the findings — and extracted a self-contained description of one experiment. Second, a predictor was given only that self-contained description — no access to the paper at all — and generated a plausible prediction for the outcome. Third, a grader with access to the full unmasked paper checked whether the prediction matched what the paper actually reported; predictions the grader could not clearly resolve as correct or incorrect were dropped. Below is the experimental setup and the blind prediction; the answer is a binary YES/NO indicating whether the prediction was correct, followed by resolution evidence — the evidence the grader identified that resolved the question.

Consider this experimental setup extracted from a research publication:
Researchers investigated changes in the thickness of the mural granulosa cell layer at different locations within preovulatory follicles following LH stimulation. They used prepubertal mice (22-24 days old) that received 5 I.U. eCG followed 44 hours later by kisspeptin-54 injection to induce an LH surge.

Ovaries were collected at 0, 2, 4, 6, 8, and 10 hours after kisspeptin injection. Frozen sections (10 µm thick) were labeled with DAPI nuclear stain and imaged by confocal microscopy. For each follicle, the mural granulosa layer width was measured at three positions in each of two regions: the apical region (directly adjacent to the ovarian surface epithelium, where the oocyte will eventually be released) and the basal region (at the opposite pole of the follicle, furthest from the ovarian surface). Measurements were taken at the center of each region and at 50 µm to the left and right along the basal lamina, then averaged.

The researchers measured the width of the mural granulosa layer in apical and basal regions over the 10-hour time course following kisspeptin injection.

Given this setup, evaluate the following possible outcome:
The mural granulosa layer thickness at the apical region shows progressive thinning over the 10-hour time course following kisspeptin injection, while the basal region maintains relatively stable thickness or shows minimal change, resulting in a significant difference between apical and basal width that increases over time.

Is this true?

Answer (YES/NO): YES